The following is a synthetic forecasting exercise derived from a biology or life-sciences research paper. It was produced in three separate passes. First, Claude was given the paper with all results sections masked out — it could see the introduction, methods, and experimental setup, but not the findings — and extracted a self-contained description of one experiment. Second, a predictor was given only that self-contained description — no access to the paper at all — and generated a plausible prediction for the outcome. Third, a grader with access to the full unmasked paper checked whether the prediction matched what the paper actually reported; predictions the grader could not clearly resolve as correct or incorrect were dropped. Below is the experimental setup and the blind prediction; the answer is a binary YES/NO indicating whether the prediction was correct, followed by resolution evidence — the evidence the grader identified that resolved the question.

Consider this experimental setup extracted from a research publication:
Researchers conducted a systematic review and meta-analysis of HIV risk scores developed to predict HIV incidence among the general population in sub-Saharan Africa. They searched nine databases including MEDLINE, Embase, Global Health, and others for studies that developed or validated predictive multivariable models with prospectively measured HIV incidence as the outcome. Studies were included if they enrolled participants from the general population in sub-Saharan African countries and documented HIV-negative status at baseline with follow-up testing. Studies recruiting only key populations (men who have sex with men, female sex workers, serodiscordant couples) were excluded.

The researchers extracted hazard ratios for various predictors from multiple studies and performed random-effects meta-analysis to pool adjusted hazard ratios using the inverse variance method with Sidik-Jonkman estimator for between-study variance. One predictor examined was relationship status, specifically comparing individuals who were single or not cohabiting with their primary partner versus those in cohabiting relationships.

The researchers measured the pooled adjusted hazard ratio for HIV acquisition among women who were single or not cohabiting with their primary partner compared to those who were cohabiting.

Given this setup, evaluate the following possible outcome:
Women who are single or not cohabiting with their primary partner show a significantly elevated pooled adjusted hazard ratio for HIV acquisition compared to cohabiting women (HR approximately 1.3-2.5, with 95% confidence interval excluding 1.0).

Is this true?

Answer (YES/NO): YES